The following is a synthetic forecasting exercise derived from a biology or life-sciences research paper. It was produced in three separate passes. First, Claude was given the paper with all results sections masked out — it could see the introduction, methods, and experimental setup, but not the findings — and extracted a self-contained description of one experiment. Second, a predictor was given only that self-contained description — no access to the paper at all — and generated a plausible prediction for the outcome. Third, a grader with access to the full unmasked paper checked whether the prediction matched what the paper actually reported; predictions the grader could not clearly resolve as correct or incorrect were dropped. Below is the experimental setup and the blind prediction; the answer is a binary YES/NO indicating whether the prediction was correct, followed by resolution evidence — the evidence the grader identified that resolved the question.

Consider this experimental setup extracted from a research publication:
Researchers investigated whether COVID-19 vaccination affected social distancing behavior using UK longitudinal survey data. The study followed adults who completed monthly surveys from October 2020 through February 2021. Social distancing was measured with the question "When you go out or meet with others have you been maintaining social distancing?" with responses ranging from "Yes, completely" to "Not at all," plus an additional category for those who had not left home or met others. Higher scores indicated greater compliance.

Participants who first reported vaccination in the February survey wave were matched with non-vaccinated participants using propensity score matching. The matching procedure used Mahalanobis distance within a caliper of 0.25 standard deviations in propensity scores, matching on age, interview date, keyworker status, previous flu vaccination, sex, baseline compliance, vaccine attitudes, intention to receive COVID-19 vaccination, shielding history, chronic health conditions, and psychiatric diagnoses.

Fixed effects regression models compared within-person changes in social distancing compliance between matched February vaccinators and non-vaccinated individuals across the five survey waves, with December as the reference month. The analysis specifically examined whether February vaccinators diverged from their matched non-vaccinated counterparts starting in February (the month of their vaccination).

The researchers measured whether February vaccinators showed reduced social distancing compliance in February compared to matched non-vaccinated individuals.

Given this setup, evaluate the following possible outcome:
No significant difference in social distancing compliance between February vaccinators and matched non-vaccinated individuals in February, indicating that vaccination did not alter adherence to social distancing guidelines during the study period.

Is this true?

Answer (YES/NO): YES